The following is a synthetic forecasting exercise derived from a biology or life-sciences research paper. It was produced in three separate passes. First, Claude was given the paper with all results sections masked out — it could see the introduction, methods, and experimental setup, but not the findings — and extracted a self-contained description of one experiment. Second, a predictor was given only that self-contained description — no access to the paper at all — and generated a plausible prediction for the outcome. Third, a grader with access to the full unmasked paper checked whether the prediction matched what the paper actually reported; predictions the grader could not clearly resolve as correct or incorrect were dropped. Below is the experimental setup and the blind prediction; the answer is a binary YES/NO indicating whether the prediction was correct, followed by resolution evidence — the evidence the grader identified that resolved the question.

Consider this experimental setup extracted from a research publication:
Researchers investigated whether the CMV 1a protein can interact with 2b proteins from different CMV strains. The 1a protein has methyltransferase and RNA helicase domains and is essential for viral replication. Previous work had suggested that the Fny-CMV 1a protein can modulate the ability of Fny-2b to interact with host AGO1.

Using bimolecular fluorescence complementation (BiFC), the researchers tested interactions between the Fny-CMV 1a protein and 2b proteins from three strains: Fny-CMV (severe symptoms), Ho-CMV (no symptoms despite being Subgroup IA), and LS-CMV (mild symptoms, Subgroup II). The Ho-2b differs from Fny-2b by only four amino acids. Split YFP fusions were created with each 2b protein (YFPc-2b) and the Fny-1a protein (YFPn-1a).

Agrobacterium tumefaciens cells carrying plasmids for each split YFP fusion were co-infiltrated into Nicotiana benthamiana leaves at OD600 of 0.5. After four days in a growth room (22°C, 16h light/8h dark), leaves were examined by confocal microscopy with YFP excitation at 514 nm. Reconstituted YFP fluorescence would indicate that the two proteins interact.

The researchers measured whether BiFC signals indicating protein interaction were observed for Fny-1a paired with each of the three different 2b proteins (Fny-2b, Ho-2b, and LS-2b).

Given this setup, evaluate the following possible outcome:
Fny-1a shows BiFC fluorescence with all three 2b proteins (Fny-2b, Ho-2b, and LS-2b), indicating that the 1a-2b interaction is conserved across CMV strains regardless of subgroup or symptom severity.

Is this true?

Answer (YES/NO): NO